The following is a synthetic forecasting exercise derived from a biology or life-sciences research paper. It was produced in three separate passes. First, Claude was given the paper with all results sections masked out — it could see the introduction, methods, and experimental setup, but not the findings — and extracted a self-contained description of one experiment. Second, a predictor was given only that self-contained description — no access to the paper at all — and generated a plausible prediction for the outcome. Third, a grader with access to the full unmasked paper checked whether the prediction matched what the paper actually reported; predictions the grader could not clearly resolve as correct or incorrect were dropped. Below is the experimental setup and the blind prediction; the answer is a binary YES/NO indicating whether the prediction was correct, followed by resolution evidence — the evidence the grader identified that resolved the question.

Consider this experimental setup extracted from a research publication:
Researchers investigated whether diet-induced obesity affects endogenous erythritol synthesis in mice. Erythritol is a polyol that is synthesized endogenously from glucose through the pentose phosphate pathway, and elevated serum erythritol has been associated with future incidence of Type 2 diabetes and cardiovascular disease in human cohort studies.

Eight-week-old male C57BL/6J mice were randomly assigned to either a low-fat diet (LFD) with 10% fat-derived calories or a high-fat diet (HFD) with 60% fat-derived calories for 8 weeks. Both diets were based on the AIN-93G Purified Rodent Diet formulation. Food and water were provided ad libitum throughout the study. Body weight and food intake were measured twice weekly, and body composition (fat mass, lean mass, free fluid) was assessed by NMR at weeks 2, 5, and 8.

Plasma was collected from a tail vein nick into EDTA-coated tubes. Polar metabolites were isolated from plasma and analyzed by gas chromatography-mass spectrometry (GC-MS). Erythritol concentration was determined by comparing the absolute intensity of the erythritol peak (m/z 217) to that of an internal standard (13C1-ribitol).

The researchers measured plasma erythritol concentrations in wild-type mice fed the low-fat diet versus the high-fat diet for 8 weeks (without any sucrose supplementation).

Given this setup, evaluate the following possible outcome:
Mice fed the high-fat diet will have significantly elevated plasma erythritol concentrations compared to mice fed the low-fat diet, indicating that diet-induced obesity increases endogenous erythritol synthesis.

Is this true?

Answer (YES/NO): NO